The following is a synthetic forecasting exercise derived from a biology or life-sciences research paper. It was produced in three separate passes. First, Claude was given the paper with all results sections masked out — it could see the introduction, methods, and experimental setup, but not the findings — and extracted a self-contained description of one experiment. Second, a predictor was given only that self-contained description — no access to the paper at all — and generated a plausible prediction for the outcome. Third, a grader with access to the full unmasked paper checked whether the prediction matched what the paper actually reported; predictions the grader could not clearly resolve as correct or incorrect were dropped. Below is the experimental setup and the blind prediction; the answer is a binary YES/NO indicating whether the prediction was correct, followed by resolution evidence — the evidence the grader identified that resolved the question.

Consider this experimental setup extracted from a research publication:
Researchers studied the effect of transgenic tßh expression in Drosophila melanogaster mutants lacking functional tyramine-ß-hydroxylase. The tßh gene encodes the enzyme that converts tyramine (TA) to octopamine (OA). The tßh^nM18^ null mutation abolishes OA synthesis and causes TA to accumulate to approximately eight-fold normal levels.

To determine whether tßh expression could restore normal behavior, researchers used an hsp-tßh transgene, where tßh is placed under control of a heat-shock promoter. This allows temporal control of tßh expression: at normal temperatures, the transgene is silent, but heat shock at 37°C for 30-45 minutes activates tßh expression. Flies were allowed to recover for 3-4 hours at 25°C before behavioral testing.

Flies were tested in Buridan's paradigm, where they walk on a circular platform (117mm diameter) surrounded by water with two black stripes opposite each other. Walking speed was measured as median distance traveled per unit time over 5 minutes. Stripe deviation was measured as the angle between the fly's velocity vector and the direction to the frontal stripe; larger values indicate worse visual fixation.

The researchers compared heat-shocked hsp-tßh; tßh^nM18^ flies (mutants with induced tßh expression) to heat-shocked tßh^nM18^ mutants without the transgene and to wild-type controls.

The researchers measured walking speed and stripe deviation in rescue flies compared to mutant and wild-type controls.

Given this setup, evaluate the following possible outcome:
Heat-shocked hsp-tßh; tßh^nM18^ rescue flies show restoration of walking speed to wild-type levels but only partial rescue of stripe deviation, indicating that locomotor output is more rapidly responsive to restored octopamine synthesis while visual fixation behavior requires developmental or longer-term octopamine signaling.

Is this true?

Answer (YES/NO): NO